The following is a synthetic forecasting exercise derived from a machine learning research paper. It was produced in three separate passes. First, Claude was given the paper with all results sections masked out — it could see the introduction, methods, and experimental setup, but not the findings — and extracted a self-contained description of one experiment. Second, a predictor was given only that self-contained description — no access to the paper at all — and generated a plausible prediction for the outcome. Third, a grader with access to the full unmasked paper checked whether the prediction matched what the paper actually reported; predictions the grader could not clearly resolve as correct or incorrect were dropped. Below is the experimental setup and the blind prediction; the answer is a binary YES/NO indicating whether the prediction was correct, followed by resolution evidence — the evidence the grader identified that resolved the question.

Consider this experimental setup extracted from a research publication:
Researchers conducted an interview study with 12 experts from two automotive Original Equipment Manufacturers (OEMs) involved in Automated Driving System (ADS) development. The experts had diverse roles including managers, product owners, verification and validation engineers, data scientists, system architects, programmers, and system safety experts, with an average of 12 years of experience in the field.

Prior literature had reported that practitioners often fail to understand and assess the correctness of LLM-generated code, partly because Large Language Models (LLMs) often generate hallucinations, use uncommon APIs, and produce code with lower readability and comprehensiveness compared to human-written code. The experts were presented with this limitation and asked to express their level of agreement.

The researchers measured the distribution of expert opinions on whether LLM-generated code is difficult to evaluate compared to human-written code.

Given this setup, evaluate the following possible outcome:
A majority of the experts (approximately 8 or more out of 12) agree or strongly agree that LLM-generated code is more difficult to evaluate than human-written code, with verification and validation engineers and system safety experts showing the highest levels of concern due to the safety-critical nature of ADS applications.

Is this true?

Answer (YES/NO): NO